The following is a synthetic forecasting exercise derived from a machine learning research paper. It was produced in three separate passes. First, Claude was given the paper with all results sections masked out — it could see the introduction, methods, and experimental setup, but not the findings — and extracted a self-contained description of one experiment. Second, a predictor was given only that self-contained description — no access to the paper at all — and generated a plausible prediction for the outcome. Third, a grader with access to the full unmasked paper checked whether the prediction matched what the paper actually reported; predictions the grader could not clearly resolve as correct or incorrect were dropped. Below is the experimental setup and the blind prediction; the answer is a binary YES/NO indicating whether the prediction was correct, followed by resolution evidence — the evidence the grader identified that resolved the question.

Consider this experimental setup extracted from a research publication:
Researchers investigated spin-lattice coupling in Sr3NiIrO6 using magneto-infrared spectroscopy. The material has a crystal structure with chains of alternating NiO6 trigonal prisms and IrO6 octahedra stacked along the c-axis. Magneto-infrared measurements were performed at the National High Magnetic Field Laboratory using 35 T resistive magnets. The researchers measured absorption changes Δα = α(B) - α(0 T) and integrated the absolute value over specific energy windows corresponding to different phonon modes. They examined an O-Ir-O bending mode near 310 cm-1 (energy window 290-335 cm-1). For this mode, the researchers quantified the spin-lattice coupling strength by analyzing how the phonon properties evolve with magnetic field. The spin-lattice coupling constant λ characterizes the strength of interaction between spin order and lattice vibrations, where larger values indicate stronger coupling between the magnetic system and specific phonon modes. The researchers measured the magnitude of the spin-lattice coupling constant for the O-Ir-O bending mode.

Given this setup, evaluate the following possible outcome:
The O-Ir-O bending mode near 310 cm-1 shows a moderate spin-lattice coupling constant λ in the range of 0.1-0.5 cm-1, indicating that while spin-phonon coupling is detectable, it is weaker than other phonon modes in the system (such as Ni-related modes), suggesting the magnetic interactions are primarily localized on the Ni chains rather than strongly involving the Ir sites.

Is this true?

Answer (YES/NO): NO